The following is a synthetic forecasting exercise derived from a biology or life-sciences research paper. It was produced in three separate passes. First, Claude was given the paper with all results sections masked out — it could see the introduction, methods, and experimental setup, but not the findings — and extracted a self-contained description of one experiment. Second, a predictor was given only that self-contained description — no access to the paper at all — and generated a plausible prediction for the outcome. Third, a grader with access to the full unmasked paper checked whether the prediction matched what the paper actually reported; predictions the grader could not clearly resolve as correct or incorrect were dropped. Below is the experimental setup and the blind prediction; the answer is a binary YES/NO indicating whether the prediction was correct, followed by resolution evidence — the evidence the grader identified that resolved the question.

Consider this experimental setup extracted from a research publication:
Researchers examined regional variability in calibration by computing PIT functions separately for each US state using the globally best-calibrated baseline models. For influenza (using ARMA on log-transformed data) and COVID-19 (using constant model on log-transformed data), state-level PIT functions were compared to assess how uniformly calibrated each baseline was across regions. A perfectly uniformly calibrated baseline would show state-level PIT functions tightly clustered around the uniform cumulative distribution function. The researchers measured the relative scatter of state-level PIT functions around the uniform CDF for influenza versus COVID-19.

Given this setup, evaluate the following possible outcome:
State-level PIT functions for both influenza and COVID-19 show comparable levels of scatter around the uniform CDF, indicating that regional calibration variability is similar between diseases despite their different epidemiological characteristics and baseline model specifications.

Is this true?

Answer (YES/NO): NO